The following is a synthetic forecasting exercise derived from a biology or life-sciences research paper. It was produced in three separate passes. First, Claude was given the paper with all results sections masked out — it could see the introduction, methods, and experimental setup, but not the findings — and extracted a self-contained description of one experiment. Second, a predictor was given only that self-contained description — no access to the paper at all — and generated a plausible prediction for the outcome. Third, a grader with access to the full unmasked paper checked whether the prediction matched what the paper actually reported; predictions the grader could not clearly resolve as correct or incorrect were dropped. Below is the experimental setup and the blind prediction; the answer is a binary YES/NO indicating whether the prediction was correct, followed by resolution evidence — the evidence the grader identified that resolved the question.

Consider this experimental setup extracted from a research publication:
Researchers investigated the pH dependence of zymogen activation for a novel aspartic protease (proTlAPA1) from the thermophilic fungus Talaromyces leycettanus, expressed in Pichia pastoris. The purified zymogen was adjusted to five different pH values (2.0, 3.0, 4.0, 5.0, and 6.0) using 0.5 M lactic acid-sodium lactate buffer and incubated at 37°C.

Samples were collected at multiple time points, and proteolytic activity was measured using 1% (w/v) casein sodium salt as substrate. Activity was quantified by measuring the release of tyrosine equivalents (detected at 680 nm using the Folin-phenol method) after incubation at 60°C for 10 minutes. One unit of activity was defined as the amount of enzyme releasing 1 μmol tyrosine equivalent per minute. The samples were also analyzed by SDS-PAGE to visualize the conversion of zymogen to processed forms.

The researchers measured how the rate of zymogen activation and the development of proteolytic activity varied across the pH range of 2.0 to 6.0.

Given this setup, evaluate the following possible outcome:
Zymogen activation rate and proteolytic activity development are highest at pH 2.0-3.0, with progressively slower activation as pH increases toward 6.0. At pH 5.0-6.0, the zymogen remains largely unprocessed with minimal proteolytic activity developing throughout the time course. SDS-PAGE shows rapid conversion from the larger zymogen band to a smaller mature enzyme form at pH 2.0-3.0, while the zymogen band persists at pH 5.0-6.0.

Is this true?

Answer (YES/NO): NO